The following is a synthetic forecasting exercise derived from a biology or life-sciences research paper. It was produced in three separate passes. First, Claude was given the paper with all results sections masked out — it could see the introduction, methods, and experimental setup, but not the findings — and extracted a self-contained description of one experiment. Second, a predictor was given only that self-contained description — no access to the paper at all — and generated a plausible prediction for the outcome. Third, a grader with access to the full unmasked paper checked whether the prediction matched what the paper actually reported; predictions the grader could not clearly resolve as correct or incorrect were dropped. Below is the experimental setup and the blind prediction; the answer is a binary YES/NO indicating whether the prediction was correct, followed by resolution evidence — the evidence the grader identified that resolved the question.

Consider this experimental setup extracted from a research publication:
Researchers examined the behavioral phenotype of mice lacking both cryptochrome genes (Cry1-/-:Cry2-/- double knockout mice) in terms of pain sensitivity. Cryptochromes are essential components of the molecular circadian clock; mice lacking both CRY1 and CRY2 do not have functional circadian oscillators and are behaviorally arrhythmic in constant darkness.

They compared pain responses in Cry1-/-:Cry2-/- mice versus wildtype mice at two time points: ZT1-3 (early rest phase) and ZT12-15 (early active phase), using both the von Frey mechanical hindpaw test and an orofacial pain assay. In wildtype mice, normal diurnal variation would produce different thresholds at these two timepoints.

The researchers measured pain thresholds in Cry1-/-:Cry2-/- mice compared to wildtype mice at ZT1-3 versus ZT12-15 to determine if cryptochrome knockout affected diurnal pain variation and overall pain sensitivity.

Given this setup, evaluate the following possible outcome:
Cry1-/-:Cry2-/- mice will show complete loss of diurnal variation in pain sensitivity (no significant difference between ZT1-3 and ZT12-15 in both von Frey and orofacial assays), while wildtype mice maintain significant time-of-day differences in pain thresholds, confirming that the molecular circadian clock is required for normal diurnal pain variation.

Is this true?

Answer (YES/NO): YES